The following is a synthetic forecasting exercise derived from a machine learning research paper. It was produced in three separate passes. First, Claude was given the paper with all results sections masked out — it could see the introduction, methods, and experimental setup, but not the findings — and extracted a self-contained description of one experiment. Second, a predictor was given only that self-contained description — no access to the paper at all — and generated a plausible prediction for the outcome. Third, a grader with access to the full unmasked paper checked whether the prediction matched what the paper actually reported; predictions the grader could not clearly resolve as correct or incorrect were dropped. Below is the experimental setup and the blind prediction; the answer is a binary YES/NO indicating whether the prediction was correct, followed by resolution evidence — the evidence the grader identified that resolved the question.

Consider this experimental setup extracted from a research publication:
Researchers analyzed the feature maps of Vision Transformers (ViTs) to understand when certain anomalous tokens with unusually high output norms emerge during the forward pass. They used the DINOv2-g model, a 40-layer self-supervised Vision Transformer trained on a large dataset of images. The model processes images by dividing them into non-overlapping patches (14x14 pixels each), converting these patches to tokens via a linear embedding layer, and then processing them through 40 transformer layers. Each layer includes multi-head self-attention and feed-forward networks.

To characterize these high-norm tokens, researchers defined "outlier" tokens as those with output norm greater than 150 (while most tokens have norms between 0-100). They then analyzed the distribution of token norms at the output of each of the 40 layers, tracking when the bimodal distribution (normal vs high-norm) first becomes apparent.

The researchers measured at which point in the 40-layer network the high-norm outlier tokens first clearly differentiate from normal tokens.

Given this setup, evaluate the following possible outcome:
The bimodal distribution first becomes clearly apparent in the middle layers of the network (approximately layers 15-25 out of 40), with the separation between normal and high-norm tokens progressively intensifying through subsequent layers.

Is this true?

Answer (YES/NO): YES